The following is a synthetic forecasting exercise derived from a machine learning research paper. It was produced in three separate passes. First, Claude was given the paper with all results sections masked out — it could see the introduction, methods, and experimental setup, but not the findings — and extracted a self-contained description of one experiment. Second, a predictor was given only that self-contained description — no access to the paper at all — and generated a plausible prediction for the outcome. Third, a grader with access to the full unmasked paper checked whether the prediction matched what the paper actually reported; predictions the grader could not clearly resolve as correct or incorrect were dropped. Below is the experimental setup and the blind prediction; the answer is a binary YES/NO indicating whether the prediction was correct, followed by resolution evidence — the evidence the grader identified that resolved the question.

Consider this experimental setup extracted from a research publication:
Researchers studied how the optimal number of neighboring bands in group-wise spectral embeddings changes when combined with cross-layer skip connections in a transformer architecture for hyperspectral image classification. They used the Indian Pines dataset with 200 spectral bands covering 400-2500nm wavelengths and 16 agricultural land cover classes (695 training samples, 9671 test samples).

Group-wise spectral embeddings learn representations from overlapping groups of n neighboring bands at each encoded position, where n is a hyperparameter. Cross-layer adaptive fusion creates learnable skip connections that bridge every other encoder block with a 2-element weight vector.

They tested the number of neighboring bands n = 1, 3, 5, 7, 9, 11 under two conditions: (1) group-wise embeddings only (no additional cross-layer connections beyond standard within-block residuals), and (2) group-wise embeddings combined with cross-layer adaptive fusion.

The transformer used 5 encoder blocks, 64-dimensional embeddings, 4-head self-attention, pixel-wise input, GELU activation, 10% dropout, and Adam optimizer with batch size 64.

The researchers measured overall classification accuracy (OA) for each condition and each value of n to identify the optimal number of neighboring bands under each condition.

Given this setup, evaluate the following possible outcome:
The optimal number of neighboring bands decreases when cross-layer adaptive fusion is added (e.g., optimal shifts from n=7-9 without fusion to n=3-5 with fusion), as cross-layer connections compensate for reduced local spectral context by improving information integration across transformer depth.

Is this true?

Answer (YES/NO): YES